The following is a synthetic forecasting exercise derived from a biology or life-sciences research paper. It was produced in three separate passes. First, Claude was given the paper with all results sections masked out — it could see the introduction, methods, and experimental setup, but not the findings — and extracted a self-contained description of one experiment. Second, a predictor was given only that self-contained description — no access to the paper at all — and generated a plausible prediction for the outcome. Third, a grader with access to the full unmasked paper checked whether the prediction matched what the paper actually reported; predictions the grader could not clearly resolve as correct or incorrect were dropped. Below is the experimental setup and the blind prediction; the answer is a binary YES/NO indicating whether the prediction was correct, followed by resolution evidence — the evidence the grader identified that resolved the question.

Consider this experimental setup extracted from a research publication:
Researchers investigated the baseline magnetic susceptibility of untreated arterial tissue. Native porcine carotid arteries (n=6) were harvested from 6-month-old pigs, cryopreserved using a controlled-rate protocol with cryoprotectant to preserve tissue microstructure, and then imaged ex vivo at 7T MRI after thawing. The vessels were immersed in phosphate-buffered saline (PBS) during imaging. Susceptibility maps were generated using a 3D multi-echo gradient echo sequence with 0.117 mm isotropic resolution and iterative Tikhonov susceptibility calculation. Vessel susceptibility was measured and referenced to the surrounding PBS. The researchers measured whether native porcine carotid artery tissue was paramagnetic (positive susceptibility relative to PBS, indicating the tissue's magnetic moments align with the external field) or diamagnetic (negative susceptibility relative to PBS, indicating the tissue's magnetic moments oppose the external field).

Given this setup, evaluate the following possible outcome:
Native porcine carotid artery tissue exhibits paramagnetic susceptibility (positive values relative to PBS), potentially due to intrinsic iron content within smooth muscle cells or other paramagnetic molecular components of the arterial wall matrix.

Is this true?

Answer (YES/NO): NO